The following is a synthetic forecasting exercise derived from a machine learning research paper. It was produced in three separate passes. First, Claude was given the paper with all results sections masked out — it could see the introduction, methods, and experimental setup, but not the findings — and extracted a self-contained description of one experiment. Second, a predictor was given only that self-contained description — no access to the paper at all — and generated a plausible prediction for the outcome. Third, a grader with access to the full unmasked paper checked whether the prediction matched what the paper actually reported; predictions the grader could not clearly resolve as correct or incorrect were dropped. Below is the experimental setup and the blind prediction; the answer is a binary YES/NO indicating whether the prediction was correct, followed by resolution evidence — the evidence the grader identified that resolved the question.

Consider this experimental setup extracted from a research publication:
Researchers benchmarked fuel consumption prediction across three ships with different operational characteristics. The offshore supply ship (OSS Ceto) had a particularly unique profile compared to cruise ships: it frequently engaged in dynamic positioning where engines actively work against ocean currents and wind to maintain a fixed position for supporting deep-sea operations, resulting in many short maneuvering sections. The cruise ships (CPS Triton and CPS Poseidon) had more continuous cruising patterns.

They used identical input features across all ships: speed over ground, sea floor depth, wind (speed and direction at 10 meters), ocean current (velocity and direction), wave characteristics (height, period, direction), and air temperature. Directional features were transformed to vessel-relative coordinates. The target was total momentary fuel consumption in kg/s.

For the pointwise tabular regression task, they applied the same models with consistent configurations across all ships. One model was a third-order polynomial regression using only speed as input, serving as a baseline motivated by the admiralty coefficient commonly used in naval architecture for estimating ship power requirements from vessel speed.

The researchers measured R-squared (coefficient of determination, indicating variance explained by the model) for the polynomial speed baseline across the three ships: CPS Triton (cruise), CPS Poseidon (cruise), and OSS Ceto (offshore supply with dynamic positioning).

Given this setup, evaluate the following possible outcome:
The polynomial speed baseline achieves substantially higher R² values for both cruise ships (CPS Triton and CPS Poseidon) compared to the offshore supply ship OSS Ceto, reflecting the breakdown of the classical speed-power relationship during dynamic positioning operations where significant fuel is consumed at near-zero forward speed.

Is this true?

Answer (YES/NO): YES